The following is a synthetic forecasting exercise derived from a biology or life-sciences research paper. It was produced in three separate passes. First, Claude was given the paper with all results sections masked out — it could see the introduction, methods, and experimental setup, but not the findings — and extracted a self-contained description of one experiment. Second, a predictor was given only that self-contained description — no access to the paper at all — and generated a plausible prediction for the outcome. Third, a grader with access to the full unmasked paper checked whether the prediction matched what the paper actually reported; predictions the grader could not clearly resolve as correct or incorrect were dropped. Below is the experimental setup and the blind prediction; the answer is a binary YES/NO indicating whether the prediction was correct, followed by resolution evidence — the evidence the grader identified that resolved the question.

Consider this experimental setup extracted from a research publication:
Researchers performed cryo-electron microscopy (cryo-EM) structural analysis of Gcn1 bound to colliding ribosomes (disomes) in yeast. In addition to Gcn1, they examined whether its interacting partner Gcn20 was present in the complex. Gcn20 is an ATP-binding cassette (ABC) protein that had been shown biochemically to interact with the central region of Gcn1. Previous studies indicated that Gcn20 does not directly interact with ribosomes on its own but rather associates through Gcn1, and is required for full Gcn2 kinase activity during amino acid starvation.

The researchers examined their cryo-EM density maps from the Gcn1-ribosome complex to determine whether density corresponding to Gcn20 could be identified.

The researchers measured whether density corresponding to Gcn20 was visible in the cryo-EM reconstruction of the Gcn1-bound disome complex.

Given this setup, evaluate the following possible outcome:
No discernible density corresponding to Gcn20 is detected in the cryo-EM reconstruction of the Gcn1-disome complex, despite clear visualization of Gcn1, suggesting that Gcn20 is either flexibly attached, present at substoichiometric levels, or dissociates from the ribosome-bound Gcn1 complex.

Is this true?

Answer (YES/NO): NO